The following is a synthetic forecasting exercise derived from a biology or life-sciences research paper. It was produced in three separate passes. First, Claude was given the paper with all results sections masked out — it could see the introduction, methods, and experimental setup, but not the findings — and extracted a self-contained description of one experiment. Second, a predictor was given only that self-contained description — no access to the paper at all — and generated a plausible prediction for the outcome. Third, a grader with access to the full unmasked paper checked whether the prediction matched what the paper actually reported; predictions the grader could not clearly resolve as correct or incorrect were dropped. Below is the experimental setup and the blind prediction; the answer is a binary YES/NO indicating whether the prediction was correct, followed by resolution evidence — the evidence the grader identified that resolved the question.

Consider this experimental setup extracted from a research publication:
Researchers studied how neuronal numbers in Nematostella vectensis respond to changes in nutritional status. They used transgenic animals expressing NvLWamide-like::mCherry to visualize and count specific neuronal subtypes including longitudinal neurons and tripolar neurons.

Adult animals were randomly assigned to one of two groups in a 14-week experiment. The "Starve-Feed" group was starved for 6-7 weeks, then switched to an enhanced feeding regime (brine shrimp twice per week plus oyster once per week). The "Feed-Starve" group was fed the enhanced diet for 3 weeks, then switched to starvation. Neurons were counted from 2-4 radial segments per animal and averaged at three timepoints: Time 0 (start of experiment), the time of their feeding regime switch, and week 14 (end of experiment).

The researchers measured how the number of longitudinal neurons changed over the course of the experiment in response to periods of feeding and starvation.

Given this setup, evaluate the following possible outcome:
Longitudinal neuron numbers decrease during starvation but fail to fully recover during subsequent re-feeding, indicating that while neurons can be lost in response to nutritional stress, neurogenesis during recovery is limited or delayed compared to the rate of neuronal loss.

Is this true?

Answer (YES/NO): NO